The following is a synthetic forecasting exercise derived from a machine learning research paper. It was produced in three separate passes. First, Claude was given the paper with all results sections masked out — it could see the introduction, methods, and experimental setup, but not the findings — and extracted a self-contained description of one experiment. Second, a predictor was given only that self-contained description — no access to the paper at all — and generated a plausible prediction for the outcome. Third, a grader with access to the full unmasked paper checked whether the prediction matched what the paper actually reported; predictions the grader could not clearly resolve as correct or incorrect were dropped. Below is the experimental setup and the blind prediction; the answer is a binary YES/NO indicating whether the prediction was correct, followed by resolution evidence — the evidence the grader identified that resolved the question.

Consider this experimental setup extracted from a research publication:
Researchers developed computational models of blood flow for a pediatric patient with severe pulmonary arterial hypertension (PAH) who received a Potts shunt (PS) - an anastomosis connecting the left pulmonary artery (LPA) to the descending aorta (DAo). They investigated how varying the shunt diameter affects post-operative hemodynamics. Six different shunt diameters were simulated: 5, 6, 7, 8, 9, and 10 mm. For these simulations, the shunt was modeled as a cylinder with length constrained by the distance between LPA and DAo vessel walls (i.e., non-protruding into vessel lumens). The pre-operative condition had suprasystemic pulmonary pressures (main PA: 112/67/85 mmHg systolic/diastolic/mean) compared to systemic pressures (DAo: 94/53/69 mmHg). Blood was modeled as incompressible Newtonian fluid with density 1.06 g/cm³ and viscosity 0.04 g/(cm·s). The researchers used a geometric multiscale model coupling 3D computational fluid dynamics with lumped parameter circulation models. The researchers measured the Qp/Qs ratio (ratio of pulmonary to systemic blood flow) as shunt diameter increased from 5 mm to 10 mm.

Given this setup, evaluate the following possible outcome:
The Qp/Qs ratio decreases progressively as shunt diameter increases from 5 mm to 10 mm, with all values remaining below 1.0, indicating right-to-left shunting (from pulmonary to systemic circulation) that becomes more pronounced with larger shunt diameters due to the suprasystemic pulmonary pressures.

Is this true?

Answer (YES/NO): YES